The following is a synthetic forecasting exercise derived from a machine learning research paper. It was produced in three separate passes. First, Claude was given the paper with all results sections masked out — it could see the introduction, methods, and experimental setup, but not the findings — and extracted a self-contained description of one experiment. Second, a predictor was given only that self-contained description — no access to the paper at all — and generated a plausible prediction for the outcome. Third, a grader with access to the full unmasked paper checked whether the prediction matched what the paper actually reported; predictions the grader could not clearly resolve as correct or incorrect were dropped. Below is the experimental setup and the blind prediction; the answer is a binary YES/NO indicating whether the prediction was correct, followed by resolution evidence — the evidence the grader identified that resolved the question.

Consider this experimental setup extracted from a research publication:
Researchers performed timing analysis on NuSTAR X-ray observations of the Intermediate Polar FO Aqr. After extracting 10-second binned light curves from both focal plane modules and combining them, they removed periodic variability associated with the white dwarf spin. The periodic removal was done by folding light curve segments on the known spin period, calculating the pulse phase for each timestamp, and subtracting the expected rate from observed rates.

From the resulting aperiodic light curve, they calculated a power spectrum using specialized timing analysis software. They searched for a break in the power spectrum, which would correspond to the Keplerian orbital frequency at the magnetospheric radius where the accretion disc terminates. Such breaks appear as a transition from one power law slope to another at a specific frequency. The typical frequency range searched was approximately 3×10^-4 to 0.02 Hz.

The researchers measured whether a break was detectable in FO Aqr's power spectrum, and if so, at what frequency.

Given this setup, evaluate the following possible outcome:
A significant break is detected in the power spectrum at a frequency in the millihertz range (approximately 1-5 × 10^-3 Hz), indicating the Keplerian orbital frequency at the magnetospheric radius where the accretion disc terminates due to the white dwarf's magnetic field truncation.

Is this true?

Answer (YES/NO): YES